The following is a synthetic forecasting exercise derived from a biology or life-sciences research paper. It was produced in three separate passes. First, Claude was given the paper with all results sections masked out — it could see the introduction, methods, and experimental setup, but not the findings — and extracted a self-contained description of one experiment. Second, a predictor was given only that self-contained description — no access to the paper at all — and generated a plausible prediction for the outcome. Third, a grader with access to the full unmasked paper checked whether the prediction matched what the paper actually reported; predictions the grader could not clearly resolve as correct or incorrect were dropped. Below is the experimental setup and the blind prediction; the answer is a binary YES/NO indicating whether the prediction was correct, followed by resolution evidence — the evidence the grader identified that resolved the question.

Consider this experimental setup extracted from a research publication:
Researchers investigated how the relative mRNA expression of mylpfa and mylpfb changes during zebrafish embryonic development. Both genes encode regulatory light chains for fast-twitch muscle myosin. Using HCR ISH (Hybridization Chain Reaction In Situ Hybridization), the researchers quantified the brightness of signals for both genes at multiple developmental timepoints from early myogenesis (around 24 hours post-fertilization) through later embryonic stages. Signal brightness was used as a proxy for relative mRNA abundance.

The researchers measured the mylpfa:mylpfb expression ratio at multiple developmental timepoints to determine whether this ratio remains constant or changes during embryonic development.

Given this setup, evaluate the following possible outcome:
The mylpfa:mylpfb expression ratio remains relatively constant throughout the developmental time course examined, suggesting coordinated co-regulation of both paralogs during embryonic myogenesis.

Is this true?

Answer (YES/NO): NO